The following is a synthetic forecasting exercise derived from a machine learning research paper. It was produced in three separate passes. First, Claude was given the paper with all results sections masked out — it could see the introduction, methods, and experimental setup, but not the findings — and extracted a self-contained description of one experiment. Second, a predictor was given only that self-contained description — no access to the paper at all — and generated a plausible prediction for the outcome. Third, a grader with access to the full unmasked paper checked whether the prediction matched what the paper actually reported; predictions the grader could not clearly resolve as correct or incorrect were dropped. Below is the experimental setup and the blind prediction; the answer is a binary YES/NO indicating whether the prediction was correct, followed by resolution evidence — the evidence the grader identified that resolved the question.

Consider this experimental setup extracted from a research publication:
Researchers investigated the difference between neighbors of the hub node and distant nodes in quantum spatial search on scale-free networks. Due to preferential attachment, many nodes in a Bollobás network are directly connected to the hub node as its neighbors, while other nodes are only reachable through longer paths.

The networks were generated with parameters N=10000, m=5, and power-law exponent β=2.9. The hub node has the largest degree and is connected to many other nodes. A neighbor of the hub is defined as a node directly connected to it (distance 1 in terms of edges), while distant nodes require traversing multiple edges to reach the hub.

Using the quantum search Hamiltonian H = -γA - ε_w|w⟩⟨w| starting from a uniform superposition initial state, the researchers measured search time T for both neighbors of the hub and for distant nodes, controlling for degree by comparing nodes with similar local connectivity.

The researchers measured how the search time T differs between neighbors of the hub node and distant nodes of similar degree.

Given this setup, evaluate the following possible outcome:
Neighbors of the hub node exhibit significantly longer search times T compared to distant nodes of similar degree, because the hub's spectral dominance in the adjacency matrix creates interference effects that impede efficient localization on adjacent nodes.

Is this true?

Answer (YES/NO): NO